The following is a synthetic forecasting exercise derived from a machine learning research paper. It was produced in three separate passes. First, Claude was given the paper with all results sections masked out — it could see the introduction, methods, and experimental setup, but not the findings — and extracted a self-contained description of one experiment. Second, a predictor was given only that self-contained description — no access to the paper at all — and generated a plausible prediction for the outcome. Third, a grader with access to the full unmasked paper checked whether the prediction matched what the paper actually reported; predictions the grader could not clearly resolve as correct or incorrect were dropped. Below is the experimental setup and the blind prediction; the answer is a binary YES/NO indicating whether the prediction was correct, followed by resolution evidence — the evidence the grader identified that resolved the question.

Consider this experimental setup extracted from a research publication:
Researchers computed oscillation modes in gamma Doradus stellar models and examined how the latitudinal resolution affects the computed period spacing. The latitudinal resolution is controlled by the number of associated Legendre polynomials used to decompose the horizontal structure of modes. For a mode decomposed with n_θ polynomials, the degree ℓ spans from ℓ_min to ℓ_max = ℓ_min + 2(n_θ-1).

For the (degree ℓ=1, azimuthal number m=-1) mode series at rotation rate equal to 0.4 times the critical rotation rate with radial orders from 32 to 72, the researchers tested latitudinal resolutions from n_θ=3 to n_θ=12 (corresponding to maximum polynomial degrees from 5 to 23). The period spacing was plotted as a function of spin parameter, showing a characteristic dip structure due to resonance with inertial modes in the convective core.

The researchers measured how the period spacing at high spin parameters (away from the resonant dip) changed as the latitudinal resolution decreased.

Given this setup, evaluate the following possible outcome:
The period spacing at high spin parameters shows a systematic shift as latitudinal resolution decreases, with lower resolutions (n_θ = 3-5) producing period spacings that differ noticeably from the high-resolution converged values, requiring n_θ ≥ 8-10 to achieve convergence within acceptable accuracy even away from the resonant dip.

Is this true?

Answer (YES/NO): NO